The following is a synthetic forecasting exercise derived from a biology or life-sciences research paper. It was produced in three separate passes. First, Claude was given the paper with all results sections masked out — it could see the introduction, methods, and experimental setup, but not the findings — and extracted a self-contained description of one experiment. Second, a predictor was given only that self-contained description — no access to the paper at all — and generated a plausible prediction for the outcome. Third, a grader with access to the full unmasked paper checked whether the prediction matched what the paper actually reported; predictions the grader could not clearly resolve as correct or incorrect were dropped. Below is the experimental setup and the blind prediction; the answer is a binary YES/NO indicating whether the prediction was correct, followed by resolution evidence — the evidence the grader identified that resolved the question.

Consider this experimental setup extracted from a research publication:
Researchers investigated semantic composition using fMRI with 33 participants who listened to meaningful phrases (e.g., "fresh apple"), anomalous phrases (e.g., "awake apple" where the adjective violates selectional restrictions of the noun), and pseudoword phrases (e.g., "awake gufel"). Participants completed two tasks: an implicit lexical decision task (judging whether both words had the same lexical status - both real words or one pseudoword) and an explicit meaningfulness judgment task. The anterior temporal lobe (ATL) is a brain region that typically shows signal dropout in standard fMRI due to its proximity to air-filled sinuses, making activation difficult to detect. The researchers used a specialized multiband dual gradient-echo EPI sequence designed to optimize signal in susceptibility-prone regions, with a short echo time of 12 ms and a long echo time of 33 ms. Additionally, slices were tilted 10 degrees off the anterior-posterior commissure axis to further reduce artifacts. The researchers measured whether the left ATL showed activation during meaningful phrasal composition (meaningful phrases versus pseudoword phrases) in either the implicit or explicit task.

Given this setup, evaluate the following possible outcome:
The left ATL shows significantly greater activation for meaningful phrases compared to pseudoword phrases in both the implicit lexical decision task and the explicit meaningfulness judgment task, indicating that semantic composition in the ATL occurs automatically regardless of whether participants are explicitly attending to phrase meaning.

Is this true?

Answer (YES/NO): NO